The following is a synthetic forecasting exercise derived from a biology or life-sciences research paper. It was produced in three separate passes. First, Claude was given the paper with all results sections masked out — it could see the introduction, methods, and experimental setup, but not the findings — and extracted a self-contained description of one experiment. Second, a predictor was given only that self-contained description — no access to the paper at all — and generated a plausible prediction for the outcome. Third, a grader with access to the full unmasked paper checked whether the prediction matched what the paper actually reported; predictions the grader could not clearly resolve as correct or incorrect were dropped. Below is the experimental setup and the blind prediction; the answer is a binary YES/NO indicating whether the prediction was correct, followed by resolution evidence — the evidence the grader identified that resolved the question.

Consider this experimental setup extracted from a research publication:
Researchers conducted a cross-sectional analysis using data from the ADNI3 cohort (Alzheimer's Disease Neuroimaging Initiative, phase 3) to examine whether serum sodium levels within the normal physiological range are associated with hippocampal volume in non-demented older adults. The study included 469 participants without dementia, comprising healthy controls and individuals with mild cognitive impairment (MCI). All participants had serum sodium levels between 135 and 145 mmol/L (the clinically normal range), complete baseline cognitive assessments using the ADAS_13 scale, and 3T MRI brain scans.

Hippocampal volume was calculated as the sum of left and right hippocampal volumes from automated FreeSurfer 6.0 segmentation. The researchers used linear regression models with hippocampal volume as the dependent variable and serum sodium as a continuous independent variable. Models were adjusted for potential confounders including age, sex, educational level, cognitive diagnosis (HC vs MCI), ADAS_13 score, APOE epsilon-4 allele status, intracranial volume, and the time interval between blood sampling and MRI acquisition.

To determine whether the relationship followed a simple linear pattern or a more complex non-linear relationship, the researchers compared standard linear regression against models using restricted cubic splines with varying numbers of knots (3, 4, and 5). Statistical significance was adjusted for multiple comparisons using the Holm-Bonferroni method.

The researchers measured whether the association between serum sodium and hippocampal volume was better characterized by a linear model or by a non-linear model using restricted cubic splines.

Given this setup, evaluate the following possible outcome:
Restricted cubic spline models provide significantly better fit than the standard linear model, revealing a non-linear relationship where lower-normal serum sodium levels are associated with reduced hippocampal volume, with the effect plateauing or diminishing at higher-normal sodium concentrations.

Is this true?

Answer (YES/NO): NO